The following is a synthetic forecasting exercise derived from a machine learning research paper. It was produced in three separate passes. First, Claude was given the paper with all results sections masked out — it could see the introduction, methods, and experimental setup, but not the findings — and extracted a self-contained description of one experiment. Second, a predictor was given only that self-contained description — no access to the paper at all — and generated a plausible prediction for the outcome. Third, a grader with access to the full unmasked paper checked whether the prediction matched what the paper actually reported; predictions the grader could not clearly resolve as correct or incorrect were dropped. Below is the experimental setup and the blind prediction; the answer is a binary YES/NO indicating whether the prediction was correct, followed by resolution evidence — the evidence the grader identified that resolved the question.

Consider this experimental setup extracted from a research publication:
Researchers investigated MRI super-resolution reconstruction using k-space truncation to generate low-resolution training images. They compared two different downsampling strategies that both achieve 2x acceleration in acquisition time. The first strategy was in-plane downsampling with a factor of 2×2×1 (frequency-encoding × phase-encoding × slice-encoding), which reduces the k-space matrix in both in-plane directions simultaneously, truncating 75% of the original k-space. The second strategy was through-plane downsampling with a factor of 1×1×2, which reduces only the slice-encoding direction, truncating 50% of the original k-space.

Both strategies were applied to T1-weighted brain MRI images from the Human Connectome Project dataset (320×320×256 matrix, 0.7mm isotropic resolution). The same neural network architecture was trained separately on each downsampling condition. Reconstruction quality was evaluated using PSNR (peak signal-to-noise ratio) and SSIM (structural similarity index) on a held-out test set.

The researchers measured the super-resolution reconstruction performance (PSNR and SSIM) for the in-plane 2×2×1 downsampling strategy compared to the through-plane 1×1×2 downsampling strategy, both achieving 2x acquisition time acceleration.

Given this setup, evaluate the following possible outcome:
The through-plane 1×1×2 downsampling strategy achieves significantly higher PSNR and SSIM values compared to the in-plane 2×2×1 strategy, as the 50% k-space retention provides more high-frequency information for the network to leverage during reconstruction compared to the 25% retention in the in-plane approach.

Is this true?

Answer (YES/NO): YES